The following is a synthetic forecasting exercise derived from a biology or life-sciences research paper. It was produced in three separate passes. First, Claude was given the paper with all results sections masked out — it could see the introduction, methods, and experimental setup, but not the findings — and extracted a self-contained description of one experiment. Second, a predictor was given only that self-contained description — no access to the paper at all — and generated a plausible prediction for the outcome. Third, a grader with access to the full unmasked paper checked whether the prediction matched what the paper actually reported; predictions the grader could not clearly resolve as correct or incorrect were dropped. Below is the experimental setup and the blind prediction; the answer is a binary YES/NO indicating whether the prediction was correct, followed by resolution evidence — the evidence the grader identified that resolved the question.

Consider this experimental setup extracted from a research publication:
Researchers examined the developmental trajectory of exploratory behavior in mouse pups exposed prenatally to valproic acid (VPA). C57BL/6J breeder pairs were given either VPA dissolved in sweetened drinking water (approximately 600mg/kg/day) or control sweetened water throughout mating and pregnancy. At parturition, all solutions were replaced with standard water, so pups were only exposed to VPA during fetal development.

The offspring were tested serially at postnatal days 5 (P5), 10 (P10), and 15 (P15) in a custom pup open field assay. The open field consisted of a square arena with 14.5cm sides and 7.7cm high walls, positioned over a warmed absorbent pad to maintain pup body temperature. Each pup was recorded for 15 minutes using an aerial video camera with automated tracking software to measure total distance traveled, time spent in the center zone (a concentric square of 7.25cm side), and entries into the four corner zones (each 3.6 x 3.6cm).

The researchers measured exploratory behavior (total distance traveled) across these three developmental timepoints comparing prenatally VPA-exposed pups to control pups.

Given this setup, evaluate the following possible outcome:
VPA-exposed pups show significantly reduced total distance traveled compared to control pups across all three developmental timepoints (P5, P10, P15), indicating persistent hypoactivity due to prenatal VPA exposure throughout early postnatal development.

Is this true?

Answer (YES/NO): NO